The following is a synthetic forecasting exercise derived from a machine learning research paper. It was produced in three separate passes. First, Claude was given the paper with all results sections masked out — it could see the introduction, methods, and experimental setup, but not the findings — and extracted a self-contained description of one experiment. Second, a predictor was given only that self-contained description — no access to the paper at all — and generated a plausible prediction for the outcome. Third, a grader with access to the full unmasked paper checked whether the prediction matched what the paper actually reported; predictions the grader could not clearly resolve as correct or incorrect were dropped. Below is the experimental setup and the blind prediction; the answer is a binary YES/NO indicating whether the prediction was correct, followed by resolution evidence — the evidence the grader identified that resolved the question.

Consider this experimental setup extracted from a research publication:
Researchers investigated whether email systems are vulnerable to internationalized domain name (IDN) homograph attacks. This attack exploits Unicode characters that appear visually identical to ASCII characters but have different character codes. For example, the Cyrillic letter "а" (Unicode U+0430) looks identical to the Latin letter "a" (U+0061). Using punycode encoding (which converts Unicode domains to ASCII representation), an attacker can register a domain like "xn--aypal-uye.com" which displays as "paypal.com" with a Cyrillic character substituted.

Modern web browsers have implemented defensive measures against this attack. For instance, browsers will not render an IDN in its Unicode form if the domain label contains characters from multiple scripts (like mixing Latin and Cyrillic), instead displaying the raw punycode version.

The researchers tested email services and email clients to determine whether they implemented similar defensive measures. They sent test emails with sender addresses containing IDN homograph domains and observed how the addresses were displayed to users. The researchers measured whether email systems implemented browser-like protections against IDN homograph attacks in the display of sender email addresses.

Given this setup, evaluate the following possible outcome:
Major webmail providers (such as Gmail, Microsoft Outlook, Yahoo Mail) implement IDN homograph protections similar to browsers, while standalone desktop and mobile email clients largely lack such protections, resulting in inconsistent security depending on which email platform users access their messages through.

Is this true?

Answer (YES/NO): NO